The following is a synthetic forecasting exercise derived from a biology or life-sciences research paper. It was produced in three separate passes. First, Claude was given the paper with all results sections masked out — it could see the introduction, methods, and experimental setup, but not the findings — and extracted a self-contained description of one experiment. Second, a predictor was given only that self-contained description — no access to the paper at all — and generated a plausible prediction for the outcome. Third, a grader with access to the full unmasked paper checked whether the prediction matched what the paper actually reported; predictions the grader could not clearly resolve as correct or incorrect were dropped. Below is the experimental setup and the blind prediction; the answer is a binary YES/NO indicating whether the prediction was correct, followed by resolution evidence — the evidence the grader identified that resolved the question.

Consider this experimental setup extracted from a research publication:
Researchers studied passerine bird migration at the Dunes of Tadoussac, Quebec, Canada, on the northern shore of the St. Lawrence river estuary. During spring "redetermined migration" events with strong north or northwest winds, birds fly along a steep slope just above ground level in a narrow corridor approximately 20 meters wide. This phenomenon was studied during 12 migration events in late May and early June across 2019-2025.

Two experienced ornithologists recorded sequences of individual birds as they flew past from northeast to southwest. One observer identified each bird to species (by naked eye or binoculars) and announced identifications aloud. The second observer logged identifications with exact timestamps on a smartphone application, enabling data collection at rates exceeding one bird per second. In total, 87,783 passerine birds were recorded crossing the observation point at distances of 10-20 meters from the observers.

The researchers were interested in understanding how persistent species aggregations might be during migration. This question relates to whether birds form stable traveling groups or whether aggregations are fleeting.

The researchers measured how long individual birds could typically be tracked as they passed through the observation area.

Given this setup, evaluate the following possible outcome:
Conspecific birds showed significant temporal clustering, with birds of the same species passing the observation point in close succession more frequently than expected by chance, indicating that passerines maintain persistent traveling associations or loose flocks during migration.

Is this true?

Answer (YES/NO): NO